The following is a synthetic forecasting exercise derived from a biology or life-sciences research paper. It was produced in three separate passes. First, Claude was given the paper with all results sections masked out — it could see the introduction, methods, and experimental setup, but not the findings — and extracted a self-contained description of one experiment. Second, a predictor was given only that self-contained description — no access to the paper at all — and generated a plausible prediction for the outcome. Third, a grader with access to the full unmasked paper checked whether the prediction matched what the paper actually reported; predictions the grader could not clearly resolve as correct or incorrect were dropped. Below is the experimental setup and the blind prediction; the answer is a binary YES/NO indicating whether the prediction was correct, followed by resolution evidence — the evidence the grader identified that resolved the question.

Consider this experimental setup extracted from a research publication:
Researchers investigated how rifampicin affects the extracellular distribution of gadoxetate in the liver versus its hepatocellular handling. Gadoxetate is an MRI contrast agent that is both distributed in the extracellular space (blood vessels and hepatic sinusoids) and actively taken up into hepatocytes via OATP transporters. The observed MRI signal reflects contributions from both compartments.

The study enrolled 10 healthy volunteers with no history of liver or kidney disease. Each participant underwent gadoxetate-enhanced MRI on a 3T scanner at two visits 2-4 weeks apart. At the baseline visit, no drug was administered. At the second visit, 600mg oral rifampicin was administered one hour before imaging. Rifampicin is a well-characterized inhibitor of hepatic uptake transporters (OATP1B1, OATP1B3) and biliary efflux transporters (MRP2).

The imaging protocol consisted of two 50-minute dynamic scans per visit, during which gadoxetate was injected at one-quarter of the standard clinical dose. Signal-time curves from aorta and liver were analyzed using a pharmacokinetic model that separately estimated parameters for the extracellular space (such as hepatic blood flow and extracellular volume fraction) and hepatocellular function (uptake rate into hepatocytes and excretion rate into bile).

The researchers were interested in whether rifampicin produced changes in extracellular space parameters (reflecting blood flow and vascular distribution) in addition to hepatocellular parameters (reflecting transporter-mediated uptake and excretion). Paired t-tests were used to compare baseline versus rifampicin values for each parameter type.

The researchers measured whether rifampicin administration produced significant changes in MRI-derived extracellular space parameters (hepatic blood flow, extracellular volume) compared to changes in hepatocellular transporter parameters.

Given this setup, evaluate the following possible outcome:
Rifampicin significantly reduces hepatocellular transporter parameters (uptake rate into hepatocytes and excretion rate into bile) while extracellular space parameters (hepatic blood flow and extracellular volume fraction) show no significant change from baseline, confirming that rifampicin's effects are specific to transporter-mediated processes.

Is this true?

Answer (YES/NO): YES